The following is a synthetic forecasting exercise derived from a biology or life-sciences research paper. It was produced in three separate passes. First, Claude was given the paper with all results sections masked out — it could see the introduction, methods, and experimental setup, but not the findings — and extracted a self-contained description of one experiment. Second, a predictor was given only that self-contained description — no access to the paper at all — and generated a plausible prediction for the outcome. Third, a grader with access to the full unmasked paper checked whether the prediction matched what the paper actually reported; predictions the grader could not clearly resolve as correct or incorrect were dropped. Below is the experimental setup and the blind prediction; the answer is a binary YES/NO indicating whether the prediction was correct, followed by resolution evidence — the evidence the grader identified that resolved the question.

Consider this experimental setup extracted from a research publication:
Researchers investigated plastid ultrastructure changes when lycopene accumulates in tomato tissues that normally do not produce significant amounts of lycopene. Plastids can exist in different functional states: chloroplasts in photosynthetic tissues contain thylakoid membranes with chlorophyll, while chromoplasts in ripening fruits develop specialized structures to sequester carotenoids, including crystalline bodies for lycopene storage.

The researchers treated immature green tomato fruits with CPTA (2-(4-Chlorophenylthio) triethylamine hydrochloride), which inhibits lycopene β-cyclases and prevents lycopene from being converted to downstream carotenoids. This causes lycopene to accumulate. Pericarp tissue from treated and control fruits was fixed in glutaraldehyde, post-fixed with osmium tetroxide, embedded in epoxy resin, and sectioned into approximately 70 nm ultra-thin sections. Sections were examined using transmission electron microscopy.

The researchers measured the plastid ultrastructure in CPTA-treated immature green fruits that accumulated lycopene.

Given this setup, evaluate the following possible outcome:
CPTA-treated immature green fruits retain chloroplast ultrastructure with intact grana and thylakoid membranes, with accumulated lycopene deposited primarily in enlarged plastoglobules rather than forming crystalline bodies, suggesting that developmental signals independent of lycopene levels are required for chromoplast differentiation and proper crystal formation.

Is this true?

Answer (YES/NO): NO